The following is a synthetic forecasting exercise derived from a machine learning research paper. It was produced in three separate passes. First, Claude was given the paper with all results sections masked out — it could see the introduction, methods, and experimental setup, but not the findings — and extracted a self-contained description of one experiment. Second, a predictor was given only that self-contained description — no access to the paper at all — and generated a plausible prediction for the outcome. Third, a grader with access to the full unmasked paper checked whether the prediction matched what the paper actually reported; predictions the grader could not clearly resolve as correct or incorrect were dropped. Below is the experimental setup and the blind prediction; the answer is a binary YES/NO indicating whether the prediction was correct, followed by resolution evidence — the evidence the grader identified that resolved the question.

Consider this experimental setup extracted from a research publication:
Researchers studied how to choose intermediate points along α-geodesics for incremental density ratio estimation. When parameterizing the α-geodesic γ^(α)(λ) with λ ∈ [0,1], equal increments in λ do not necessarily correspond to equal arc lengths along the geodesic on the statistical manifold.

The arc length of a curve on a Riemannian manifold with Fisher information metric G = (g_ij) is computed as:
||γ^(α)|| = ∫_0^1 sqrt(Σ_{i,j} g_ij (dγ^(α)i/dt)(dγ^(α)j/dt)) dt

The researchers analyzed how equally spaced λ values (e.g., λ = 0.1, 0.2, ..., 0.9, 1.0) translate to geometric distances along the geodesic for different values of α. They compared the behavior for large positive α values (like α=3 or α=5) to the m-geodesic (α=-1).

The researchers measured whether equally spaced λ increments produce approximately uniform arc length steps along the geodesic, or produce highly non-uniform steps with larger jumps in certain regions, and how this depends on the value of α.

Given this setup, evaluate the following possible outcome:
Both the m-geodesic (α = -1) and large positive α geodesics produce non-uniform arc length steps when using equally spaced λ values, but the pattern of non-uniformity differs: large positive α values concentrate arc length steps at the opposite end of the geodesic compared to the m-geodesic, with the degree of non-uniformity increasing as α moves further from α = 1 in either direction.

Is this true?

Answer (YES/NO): NO